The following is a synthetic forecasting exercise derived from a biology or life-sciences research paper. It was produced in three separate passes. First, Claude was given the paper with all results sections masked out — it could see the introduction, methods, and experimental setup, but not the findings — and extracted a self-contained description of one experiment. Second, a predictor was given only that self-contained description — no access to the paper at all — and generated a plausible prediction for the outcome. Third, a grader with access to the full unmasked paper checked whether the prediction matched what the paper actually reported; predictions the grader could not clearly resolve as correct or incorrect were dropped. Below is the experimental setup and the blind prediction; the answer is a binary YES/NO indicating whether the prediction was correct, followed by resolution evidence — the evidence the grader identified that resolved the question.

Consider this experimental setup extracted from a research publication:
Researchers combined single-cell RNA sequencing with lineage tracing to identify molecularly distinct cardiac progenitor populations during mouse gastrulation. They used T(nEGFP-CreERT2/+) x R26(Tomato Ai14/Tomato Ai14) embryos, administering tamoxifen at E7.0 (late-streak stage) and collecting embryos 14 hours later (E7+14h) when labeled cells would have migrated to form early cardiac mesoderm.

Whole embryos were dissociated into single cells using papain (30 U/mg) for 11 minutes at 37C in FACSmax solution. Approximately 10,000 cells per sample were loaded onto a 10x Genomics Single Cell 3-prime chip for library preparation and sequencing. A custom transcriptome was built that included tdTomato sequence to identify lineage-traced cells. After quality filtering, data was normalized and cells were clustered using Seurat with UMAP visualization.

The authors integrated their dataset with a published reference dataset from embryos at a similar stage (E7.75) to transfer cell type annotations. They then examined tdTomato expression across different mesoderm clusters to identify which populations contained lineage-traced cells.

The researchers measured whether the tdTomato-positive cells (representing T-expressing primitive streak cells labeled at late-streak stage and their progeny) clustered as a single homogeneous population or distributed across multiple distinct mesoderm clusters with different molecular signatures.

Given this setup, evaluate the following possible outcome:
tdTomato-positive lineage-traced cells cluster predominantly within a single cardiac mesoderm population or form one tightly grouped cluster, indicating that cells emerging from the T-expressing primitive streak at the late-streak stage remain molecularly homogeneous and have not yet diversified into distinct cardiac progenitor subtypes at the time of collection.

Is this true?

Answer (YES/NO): NO